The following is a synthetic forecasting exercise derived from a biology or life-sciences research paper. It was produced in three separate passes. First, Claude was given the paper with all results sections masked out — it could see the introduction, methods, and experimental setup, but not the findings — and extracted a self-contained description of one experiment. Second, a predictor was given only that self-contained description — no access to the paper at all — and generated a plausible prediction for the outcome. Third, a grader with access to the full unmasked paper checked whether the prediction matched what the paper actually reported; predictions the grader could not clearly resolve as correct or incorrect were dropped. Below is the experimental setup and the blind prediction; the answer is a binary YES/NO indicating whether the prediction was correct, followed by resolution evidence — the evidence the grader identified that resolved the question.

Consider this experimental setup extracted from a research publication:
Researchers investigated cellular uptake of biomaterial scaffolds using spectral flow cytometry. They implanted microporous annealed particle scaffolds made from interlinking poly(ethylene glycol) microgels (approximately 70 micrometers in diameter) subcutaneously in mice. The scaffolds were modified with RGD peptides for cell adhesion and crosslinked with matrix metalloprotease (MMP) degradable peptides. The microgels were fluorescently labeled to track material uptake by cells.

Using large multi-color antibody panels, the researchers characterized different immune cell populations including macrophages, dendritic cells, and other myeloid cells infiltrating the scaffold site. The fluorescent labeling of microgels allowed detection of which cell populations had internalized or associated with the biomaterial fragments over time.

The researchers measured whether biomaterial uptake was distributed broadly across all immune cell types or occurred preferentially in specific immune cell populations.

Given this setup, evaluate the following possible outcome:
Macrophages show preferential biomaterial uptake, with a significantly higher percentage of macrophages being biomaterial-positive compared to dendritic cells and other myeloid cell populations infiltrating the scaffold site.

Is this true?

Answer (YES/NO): NO